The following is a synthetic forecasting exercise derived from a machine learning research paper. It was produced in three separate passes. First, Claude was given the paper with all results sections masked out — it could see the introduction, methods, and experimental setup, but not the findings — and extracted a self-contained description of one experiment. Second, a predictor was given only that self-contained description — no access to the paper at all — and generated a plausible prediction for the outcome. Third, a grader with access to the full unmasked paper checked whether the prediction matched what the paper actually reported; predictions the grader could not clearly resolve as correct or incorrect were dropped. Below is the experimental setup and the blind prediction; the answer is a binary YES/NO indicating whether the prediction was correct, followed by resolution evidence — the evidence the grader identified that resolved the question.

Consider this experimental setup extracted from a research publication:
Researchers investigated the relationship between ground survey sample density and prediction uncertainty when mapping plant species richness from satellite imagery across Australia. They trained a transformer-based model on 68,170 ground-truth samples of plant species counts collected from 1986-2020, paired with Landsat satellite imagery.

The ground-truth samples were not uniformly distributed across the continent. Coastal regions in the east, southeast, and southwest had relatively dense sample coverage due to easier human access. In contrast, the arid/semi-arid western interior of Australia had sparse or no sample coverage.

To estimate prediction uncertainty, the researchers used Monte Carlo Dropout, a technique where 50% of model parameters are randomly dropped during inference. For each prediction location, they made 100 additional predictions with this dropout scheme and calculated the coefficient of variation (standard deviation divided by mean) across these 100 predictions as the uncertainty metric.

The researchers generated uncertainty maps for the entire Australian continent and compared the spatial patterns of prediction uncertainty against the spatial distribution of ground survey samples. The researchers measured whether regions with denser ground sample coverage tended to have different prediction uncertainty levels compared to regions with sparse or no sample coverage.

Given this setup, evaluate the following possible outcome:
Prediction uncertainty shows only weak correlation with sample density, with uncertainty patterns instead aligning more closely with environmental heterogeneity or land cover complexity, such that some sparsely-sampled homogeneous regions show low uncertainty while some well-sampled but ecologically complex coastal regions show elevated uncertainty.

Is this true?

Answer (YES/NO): NO